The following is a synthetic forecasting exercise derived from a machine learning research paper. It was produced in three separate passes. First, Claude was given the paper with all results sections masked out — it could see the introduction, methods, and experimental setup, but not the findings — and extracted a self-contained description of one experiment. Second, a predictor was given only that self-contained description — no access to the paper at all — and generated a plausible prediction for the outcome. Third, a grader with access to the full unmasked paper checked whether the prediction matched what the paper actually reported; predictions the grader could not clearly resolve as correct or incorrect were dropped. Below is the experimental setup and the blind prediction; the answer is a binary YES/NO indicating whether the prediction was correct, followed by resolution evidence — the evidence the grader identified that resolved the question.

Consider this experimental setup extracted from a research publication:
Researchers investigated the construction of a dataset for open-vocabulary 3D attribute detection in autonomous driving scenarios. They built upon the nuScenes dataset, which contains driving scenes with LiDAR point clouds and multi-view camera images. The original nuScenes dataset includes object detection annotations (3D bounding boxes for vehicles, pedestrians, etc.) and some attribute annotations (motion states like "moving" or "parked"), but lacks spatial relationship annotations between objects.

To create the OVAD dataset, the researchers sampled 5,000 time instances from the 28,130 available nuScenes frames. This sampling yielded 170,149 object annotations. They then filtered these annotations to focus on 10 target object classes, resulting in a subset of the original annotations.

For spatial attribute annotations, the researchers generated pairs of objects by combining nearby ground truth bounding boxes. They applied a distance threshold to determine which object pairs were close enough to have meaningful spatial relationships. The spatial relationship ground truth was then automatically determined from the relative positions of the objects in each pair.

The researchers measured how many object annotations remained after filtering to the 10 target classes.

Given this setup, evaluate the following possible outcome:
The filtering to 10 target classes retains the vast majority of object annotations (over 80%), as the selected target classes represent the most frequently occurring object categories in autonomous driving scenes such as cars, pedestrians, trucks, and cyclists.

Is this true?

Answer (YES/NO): NO